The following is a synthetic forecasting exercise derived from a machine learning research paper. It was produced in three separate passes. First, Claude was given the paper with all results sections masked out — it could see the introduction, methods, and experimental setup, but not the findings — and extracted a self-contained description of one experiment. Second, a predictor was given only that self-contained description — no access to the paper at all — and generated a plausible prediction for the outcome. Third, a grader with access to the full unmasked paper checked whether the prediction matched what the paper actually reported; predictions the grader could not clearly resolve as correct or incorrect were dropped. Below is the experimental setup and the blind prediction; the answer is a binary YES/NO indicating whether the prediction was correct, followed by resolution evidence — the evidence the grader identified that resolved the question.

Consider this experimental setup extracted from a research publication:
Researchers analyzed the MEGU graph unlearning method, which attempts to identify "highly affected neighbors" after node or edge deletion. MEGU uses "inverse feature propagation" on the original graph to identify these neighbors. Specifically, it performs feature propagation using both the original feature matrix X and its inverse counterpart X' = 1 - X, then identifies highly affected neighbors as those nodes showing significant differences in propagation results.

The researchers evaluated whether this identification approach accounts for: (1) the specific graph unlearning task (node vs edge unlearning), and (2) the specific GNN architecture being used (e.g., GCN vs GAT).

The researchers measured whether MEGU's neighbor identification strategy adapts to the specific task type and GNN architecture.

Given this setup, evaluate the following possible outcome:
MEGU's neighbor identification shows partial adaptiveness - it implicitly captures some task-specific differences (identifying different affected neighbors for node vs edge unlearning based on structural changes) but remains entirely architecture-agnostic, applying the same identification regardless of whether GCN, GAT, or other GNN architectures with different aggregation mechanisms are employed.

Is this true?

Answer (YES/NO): NO